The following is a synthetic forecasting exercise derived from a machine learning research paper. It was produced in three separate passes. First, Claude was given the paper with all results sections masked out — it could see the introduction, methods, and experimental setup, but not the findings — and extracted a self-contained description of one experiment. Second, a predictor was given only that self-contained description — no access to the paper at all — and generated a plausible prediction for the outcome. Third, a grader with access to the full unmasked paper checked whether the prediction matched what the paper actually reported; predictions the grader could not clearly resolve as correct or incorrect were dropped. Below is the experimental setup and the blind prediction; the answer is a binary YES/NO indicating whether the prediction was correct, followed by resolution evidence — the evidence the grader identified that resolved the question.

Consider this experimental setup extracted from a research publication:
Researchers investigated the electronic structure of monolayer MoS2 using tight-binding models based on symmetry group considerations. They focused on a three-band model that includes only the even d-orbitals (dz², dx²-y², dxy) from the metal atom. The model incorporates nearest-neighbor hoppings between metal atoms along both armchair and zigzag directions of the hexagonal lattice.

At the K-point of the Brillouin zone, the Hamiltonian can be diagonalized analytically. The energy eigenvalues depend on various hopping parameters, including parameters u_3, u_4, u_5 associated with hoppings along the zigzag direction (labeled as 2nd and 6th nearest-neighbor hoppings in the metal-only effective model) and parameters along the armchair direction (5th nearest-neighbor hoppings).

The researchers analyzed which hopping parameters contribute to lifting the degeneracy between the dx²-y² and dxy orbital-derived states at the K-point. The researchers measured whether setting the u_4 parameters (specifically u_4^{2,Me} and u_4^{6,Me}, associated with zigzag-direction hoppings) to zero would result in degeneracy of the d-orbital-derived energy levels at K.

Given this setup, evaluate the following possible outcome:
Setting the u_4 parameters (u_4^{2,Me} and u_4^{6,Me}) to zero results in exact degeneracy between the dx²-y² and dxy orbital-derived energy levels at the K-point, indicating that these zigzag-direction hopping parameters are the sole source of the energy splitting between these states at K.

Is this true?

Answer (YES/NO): YES